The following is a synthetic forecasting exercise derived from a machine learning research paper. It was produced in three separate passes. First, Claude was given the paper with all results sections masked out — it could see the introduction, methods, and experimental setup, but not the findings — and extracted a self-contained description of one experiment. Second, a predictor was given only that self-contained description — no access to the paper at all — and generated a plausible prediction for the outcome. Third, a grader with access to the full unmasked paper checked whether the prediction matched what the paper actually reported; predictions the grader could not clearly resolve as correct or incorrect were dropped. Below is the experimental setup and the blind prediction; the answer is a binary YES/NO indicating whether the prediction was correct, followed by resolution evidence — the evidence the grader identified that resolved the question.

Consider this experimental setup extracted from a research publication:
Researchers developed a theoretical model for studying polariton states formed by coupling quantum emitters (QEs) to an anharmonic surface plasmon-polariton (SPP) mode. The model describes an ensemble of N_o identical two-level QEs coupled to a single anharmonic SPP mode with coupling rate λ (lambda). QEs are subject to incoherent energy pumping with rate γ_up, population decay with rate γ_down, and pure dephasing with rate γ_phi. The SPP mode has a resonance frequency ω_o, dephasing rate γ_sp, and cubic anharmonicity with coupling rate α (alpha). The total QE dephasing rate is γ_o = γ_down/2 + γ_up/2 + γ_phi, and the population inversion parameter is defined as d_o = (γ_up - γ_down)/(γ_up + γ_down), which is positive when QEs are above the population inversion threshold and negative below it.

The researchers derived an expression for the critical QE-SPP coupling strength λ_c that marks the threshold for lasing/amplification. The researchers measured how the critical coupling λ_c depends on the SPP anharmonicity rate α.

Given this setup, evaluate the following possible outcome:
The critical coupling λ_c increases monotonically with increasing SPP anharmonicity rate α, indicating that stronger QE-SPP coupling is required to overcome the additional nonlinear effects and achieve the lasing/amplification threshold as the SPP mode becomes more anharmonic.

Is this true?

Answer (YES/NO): NO